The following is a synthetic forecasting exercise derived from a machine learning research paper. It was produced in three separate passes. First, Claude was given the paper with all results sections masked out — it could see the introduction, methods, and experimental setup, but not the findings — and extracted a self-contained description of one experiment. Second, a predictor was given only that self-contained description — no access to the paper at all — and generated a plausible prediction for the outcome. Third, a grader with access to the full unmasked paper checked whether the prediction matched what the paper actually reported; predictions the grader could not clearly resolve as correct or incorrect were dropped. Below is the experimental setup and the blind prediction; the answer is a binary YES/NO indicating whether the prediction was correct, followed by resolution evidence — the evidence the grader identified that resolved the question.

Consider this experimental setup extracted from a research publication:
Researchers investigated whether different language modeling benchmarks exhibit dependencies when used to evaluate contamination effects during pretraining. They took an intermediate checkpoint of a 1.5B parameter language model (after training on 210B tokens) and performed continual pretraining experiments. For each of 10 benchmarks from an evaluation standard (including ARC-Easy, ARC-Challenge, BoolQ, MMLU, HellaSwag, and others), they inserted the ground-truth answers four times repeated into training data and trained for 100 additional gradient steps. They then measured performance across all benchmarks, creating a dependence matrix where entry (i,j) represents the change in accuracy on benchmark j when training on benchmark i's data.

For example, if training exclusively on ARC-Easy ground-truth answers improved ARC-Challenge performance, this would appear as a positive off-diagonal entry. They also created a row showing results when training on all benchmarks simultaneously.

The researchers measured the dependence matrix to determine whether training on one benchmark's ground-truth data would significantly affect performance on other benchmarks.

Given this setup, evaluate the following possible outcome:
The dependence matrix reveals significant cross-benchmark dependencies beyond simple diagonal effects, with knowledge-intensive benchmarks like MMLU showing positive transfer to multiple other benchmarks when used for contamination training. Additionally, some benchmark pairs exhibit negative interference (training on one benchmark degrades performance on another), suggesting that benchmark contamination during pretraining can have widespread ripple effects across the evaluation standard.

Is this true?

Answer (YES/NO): NO